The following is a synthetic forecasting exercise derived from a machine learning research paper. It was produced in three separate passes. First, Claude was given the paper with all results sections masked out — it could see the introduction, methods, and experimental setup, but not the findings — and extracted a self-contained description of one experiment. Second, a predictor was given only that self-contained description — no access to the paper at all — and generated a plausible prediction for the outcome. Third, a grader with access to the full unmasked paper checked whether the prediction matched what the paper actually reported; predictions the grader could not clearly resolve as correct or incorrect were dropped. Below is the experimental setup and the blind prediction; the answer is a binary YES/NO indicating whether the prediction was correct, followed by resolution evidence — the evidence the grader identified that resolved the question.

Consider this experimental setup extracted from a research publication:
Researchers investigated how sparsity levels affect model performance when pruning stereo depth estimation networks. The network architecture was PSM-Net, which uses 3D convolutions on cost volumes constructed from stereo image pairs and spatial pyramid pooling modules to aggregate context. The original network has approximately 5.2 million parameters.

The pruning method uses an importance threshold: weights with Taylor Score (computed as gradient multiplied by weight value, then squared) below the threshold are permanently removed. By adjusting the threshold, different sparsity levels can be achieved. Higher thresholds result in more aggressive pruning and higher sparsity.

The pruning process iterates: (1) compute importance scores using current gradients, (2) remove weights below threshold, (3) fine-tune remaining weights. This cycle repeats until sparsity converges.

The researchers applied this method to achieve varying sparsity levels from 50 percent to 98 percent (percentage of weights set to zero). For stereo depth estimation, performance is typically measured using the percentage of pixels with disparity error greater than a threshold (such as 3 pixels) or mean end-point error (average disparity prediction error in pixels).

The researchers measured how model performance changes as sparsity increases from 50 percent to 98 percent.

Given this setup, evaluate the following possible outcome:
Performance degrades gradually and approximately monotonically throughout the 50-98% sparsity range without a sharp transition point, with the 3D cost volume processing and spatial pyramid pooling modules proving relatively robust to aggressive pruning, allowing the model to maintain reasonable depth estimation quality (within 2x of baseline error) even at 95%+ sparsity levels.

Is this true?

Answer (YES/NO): NO